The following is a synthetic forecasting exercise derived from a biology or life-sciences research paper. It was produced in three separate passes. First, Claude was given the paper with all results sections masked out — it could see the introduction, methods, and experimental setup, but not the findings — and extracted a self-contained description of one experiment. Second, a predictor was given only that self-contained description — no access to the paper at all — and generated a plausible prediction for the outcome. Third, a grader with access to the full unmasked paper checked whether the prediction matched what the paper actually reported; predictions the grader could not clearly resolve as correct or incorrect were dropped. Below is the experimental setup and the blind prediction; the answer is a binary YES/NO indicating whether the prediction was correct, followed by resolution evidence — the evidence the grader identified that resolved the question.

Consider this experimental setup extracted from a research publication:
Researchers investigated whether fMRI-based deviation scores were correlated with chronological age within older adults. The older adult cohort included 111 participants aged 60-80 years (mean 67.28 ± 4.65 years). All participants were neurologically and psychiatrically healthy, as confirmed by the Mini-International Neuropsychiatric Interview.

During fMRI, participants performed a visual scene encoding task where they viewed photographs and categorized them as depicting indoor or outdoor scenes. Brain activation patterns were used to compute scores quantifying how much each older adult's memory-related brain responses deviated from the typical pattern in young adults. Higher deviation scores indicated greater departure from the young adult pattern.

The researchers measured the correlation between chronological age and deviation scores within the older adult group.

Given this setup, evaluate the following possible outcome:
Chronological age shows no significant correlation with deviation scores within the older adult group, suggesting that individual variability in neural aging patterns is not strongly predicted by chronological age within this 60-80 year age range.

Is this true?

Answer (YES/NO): YES